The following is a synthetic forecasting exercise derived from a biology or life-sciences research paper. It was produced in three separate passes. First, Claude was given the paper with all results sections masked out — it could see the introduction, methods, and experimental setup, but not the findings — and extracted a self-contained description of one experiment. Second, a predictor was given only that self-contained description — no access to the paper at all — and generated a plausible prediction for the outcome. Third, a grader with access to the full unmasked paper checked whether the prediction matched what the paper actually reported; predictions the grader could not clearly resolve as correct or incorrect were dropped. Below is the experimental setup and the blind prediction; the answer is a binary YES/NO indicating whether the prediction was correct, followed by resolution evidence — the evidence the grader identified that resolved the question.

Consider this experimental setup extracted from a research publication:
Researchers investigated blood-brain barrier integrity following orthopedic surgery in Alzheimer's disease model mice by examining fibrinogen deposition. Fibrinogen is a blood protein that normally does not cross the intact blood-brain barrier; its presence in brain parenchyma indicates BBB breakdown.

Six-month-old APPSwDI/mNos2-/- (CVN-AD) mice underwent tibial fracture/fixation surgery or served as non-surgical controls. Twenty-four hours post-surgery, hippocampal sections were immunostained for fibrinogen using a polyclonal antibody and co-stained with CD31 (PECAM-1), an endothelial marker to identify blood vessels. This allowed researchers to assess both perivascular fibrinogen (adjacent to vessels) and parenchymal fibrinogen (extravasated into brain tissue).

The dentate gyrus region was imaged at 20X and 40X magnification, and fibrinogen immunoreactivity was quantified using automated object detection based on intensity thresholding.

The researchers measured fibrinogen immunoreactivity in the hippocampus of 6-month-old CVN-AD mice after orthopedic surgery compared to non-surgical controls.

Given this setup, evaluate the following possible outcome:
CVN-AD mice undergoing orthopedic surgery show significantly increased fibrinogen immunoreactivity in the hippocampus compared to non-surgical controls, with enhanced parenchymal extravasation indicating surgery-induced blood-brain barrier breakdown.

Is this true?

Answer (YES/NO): YES